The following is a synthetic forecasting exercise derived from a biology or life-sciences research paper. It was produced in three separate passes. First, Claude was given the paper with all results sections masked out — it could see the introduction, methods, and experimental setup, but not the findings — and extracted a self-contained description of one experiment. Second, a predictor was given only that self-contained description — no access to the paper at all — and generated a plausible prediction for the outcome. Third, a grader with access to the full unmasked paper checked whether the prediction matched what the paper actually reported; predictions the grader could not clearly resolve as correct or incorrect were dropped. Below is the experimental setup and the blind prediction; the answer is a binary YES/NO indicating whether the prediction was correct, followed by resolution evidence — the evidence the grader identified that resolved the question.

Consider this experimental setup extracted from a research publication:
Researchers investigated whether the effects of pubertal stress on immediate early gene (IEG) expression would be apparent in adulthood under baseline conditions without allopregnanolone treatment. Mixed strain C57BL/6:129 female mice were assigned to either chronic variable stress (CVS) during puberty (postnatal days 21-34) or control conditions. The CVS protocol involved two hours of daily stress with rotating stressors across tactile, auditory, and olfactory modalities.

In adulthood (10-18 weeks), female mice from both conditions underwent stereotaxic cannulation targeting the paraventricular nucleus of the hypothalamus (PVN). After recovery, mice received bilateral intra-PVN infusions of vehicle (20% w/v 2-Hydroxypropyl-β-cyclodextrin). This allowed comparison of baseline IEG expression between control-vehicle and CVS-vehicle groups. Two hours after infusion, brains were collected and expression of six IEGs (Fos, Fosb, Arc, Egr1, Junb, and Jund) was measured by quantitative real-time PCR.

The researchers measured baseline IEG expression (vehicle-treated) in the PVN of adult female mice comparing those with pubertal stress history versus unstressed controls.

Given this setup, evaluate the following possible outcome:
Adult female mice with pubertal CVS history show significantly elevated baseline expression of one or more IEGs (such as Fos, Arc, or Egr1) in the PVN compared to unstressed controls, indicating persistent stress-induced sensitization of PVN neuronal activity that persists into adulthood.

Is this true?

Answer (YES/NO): NO